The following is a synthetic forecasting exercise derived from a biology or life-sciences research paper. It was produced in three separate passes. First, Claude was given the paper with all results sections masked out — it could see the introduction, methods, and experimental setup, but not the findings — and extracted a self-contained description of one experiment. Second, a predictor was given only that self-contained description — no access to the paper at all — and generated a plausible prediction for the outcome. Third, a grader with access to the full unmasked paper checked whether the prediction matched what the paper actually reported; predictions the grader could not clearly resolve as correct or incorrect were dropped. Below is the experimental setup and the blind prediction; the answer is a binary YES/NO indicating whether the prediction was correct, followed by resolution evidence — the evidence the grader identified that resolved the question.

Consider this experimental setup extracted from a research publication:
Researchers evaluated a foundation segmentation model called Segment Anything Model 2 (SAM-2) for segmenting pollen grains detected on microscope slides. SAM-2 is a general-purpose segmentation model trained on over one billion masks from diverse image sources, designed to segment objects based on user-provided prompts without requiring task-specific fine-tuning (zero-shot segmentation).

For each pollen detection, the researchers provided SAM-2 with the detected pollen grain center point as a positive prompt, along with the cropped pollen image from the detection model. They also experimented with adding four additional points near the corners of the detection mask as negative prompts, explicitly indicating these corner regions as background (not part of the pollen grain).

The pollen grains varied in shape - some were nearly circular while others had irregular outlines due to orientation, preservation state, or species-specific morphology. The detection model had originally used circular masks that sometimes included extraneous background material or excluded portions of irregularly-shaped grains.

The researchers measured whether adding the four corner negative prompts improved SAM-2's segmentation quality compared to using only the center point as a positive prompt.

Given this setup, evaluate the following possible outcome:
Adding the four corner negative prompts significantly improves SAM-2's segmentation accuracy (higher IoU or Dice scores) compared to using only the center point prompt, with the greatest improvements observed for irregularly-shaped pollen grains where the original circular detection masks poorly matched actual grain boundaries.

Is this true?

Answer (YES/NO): NO